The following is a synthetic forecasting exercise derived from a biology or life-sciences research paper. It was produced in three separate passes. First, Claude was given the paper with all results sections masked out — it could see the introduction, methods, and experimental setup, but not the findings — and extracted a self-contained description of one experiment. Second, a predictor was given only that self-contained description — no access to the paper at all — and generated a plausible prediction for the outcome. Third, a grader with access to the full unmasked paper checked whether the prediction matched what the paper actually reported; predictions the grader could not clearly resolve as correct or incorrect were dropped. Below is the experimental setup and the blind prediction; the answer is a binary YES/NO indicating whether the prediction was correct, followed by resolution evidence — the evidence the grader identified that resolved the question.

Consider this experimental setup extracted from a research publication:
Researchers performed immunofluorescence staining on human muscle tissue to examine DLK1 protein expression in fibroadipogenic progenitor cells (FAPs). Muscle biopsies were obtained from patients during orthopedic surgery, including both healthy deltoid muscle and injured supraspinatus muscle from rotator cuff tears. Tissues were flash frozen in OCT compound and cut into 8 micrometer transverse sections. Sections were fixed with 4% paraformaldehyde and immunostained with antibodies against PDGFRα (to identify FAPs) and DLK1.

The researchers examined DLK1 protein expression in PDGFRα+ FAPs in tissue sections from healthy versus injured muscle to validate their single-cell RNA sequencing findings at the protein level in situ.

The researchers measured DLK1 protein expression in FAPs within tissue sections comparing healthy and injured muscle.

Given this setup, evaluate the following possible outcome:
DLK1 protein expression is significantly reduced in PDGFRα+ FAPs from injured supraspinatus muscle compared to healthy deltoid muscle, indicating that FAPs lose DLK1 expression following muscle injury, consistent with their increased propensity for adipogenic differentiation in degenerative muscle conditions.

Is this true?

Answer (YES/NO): YES